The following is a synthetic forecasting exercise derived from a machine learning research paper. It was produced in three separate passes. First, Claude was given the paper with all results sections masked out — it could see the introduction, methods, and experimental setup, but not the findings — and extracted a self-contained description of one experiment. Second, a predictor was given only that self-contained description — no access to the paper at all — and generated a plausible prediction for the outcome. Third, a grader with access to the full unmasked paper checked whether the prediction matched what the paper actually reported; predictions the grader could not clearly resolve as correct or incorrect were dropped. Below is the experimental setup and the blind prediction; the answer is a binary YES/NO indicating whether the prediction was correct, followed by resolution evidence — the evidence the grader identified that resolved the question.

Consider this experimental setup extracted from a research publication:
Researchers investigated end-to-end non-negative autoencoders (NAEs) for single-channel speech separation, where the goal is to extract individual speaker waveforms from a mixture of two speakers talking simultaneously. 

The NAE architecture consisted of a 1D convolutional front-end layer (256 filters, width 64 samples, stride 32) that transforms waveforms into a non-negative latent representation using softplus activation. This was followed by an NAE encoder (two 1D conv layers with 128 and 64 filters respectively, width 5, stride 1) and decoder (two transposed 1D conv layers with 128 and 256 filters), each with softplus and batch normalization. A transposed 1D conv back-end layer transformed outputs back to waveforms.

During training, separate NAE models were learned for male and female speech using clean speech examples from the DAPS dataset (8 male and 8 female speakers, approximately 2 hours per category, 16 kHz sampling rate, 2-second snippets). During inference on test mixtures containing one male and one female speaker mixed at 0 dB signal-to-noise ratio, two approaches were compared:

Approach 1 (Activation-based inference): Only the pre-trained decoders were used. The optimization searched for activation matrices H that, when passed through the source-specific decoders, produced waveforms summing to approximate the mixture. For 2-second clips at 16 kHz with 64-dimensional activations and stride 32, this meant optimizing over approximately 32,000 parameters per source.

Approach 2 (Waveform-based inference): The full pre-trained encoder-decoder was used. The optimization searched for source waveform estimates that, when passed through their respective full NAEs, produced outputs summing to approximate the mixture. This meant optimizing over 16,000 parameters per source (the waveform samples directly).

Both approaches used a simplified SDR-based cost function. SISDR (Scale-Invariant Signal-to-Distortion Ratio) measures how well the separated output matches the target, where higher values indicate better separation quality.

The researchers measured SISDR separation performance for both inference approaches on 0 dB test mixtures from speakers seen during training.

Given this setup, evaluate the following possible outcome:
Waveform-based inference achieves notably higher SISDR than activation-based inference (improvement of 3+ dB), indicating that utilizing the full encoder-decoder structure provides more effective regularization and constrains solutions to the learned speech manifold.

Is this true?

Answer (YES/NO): NO